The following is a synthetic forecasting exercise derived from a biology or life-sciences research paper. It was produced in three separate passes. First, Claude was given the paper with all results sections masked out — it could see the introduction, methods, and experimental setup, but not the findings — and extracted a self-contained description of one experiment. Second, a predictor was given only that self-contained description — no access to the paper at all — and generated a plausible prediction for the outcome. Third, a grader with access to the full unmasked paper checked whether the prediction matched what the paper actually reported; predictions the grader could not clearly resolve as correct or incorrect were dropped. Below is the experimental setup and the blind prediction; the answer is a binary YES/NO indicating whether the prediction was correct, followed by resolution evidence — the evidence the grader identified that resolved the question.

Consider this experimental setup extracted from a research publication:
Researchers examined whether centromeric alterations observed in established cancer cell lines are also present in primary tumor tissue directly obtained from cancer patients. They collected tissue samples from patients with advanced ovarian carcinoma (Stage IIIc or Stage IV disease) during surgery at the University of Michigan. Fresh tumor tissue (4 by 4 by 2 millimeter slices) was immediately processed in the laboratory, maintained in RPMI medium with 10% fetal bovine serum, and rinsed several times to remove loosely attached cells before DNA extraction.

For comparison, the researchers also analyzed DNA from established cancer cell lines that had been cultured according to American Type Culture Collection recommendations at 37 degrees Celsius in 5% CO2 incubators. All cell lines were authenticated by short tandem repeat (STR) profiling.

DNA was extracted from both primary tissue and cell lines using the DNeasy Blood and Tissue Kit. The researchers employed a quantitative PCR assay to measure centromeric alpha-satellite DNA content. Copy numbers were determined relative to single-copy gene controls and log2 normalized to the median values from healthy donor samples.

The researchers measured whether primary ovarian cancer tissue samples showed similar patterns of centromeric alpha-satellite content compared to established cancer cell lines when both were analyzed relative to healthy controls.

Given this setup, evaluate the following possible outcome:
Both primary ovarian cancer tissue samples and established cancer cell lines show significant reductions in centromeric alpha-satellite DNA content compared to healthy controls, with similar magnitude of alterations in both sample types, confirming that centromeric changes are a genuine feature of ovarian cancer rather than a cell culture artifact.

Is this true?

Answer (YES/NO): YES